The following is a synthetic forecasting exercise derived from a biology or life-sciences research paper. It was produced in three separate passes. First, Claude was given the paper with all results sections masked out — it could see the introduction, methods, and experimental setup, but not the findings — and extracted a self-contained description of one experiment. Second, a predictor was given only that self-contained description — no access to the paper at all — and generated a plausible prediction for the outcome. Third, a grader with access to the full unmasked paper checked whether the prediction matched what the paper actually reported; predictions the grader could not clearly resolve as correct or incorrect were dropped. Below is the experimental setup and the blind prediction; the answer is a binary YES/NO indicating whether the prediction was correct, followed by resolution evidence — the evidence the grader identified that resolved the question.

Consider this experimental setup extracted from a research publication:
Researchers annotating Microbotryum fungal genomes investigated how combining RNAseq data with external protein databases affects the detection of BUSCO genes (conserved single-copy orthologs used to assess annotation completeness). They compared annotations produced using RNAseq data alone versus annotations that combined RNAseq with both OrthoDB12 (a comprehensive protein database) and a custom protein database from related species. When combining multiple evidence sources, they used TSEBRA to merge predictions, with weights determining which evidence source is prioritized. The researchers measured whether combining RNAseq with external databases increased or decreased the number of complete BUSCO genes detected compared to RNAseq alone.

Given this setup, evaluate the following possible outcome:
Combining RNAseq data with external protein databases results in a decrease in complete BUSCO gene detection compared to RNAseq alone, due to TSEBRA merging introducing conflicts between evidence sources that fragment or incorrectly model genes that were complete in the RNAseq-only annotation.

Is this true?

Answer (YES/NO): YES